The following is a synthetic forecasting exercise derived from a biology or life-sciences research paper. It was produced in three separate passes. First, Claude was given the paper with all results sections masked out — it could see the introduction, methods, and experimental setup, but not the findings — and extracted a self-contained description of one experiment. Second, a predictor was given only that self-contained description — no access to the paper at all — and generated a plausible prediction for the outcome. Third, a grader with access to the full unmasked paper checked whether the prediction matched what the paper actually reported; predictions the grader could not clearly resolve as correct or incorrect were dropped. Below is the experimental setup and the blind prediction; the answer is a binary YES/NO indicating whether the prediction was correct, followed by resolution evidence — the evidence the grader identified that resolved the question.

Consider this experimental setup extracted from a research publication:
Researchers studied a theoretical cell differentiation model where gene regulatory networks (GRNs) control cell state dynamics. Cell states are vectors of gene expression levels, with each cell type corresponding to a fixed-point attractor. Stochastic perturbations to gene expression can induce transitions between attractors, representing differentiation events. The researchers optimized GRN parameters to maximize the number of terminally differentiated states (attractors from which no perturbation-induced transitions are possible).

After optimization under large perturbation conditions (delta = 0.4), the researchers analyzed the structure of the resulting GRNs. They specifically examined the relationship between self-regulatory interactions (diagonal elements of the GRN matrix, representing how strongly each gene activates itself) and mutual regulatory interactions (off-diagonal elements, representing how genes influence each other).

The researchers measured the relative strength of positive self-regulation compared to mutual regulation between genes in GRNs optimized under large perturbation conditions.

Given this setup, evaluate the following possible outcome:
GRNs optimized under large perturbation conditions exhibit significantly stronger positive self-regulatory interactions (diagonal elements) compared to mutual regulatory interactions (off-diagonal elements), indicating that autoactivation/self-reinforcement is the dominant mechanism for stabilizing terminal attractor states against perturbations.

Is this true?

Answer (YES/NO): YES